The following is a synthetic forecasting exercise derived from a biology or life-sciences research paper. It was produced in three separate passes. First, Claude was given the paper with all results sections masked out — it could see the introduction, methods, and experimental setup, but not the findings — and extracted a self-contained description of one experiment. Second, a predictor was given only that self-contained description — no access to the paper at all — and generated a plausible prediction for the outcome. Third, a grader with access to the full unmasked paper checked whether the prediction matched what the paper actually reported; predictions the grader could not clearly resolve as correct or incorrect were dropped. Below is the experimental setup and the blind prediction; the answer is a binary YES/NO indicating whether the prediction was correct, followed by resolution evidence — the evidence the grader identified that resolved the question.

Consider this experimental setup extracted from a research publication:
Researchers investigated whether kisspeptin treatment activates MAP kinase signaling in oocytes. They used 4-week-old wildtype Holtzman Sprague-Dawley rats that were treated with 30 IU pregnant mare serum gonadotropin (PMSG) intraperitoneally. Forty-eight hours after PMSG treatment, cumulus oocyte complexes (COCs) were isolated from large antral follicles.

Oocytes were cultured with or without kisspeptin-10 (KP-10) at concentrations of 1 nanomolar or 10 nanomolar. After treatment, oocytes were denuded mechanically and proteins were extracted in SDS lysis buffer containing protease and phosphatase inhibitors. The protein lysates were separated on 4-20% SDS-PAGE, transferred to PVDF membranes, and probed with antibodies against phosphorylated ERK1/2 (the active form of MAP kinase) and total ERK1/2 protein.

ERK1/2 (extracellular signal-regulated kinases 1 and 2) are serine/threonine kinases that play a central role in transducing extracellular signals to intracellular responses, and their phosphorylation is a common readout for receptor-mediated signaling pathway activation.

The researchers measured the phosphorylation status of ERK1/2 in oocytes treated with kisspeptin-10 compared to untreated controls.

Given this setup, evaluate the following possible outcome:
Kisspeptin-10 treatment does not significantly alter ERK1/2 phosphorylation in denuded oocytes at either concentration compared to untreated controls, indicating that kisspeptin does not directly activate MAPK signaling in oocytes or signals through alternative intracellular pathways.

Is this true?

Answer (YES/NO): NO